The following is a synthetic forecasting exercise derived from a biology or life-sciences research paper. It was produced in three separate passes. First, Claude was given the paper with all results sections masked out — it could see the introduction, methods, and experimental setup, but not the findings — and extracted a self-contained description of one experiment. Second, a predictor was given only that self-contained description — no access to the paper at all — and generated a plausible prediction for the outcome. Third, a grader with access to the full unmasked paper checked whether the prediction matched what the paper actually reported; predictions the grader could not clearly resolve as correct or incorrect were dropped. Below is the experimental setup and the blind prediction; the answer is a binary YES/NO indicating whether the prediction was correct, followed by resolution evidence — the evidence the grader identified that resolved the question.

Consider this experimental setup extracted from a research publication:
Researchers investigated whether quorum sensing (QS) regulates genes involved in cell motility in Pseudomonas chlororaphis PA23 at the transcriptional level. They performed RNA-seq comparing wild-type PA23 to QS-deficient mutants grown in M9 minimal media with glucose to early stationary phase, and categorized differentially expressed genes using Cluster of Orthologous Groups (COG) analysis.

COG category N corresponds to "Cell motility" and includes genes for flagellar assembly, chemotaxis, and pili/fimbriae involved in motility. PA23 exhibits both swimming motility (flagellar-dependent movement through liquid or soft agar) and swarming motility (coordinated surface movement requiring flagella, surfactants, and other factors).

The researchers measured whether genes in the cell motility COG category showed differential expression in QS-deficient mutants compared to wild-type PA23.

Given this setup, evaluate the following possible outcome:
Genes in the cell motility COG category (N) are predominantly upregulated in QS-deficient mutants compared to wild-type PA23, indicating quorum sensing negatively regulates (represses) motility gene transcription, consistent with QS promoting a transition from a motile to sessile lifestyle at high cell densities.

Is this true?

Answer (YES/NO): YES